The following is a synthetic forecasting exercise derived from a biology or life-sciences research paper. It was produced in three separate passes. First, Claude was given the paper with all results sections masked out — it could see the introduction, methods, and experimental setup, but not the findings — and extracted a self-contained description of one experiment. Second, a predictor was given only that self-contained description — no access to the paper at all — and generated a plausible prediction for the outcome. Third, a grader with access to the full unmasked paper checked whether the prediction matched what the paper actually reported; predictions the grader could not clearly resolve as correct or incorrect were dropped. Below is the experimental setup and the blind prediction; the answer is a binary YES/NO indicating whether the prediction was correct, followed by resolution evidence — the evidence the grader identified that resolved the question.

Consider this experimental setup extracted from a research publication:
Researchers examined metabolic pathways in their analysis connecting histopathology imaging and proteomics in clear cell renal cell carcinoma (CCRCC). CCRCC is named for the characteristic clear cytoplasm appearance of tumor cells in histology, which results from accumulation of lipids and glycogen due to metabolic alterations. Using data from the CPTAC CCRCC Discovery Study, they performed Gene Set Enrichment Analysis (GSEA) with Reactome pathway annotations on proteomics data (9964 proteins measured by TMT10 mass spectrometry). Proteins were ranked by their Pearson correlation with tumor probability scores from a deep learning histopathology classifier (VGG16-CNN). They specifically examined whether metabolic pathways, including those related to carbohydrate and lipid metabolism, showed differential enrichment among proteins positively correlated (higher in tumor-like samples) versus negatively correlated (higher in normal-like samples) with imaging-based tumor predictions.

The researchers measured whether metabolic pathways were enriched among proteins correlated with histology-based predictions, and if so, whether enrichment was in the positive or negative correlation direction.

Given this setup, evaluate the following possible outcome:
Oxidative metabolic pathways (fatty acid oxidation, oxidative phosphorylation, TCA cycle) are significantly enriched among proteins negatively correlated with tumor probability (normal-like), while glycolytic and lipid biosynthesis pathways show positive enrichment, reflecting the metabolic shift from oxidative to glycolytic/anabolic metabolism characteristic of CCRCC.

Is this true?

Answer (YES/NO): NO